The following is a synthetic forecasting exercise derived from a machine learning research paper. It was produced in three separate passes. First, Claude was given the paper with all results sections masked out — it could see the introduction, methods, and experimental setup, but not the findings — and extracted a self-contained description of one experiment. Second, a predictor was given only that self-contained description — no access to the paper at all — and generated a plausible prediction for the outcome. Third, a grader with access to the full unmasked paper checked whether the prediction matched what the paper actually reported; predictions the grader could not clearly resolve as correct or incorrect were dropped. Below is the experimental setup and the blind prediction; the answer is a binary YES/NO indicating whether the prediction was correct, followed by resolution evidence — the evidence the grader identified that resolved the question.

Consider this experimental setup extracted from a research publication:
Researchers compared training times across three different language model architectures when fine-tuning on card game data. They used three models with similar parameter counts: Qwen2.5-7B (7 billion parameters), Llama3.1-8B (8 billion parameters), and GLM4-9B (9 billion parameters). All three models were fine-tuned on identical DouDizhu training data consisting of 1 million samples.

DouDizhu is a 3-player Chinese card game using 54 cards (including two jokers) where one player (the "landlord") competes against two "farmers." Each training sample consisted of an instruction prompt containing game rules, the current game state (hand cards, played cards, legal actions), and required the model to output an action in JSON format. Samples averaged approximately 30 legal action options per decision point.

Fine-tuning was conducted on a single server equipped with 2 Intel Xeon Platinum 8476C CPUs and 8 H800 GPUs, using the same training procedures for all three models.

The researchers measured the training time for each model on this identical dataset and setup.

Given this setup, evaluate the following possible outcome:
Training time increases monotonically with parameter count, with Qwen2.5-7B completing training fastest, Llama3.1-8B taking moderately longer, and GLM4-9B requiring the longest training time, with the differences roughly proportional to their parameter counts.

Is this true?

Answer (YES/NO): NO